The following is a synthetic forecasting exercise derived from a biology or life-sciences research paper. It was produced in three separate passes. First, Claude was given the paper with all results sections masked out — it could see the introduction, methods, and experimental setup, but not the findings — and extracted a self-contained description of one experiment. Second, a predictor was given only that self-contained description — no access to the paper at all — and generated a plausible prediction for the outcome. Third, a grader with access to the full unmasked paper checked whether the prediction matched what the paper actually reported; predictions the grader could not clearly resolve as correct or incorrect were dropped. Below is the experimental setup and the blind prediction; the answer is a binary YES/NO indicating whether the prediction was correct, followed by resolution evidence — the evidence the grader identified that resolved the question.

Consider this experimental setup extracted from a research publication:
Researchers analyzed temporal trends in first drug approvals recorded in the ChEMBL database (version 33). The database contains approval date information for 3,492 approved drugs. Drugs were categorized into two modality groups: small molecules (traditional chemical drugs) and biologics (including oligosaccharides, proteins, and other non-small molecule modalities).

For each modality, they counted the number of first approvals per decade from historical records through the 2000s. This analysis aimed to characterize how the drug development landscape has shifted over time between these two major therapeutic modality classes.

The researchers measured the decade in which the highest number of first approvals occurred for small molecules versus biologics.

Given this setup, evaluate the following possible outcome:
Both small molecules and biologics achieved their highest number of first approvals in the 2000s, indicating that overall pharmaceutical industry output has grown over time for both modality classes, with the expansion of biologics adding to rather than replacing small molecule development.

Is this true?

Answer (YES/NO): NO